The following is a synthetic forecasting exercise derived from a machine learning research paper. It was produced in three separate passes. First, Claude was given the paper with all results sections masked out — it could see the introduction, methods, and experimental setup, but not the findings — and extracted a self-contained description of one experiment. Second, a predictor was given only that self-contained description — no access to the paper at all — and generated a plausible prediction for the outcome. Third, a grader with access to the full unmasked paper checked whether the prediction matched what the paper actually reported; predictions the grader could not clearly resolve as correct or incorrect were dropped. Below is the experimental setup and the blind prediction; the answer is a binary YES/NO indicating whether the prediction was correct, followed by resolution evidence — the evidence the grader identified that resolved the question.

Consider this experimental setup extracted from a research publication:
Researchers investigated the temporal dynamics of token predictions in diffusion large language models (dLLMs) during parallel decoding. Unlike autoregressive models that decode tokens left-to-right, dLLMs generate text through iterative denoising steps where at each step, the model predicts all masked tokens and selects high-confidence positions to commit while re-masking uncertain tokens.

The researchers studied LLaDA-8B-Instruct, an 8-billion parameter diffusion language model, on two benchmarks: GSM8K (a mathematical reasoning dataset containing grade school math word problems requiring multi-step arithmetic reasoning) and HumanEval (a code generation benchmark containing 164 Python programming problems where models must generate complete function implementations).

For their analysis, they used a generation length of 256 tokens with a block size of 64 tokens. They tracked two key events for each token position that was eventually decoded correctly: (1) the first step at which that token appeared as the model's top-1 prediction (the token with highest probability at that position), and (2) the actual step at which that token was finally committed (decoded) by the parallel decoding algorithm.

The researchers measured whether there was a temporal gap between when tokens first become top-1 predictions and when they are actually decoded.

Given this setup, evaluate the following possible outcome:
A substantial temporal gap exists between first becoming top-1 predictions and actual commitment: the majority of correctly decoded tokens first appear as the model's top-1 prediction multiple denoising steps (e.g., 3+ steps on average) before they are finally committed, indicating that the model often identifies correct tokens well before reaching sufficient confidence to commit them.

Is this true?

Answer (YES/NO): YES